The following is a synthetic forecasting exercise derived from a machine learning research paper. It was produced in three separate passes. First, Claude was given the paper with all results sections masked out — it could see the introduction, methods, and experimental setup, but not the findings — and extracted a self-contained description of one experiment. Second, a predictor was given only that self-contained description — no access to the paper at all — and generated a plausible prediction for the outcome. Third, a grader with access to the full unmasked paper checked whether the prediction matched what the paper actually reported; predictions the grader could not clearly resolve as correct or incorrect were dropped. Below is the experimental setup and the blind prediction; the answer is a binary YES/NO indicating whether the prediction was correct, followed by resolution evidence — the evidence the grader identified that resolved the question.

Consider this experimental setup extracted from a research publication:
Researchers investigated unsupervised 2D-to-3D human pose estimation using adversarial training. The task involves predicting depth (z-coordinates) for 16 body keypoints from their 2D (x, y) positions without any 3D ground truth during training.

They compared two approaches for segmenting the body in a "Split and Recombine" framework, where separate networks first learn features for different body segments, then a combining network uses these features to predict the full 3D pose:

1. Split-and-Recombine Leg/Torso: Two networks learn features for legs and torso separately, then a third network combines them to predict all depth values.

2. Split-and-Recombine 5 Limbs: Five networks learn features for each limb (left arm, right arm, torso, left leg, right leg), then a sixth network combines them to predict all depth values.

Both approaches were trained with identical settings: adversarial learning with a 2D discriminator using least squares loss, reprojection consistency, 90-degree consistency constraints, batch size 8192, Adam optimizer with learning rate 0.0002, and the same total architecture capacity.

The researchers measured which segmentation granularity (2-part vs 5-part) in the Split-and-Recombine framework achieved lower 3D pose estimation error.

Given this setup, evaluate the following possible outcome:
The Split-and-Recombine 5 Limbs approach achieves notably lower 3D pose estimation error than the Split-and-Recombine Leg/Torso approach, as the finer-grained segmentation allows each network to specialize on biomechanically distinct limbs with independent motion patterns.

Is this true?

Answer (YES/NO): NO